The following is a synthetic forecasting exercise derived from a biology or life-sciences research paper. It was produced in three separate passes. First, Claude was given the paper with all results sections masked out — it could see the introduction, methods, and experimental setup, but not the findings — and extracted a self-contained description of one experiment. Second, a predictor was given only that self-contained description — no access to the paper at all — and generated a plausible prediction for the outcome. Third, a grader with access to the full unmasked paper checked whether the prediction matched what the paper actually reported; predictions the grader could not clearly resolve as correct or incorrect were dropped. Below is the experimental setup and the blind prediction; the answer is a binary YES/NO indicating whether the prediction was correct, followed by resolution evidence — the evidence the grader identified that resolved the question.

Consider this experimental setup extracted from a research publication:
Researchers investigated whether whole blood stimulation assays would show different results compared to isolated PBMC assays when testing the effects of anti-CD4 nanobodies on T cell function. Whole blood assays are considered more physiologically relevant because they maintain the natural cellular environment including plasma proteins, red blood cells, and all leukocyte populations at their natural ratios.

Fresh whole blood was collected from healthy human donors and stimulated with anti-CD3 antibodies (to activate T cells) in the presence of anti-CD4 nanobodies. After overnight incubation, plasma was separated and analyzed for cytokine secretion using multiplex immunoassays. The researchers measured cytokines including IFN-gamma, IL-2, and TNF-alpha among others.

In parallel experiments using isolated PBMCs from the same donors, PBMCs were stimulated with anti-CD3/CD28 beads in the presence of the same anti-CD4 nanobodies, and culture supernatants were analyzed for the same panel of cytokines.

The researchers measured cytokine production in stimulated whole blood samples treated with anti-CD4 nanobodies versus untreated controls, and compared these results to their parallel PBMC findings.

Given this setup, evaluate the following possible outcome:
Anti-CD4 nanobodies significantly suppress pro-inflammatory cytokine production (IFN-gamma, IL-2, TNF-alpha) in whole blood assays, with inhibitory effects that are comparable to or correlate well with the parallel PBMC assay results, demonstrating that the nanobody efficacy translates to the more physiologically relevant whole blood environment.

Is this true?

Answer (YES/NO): NO